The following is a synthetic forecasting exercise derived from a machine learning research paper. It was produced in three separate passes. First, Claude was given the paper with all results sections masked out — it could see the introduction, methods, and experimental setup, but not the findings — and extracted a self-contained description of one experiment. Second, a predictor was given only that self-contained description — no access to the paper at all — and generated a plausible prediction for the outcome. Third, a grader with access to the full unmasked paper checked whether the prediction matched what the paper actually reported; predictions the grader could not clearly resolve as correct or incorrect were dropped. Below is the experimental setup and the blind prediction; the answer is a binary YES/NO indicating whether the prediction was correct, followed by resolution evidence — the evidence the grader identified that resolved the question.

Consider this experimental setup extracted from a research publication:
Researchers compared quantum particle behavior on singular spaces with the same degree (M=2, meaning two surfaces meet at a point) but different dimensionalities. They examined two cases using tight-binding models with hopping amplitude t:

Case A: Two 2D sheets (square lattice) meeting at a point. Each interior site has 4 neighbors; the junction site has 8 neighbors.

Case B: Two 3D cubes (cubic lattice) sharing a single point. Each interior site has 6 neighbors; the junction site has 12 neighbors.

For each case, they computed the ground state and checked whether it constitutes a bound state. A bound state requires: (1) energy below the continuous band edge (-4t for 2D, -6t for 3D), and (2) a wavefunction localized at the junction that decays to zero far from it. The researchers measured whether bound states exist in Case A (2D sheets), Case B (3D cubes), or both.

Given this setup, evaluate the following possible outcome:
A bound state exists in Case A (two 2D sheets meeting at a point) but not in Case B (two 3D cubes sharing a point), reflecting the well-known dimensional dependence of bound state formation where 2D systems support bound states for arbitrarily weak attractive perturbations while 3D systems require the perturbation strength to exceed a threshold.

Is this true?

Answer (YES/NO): YES